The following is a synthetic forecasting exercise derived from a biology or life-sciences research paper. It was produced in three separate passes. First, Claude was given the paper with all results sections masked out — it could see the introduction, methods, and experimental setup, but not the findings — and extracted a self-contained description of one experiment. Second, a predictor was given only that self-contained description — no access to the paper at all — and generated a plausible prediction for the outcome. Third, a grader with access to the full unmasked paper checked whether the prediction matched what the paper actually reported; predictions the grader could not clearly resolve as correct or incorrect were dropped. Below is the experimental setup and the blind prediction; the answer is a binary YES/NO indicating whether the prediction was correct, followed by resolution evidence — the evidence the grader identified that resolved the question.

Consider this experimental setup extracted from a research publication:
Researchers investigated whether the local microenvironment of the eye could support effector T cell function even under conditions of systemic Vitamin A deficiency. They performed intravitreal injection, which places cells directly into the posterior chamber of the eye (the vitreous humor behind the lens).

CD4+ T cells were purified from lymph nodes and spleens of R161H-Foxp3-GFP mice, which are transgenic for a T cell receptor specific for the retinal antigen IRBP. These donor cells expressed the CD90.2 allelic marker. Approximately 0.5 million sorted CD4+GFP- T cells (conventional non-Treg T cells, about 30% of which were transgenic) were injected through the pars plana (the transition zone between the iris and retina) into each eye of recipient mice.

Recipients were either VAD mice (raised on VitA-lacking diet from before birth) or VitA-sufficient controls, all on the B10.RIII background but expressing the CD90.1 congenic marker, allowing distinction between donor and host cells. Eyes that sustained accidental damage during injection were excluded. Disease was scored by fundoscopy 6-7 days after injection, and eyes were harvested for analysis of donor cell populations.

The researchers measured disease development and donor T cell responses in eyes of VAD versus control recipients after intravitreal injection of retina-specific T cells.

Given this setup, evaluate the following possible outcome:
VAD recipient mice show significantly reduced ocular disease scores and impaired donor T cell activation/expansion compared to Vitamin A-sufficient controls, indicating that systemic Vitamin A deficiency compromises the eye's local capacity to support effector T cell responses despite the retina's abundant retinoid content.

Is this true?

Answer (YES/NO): NO